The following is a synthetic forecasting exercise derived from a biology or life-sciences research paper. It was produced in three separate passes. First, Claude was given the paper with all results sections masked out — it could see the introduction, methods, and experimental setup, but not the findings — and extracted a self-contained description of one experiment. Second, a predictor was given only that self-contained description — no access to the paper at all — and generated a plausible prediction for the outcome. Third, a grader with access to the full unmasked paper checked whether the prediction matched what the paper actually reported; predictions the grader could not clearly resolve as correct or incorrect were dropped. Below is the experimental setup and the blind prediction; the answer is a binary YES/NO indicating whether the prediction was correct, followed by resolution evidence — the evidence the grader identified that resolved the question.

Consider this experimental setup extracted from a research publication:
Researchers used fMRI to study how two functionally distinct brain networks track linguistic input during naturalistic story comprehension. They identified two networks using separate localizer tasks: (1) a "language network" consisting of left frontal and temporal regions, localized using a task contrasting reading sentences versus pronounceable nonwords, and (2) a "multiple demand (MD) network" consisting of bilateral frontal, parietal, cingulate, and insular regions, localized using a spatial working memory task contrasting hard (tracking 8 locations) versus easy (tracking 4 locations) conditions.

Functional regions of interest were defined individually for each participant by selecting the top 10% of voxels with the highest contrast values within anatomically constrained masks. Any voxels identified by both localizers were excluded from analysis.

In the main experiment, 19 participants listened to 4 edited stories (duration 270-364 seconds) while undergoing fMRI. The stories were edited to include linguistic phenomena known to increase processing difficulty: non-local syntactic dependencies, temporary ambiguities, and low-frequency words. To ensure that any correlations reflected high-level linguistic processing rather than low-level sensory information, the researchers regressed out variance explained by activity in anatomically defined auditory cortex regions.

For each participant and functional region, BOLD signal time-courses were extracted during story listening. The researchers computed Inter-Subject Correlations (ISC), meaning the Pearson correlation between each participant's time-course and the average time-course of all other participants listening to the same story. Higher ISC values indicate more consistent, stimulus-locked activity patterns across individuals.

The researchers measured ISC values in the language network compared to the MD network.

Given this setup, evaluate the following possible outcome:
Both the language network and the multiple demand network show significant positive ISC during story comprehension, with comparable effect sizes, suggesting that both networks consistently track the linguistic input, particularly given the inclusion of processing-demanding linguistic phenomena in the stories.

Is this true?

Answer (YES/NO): NO